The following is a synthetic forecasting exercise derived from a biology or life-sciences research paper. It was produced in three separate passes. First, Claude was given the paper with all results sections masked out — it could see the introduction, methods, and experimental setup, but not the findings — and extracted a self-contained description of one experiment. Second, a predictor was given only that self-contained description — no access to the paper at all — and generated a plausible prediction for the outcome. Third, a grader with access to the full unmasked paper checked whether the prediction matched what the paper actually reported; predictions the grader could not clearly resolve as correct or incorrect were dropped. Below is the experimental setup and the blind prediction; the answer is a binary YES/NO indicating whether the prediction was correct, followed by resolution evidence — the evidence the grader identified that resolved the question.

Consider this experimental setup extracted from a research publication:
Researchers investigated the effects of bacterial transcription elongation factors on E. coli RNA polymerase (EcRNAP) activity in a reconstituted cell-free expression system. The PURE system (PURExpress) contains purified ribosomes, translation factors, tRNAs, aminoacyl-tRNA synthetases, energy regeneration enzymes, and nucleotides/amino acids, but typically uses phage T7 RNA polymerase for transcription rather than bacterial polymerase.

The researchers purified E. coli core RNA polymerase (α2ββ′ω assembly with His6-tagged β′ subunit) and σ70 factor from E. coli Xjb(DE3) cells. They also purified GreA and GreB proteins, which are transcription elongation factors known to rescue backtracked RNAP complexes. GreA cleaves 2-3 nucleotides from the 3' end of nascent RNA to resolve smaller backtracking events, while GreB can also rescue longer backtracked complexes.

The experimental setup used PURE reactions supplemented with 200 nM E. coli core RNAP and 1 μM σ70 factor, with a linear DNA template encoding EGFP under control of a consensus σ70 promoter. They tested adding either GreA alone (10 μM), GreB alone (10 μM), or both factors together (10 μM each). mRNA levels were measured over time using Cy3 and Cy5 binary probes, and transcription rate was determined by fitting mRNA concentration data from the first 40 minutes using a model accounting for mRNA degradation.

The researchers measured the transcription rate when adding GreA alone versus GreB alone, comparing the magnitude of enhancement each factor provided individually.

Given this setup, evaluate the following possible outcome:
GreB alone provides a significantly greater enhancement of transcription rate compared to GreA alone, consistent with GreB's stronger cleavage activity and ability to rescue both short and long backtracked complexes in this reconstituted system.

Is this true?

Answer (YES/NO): NO